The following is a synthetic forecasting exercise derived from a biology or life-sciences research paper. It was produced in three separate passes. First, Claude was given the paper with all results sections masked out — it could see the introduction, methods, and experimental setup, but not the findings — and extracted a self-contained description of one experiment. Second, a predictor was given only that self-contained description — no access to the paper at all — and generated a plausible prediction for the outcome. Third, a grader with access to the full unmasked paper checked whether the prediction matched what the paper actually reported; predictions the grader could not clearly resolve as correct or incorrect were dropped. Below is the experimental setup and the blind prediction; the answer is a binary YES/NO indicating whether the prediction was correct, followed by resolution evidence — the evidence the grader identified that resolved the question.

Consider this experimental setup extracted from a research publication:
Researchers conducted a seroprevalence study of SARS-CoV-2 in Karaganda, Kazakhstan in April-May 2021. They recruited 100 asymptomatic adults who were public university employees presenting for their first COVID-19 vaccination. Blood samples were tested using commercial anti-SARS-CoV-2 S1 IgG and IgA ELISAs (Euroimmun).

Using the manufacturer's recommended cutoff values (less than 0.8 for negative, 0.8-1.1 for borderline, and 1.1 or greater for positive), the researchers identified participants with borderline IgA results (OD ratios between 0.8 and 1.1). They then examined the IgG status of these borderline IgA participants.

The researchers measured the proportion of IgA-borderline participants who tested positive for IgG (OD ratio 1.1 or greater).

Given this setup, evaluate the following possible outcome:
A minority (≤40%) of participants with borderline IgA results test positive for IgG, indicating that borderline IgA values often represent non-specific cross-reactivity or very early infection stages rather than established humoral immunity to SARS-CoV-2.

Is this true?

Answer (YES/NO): YES